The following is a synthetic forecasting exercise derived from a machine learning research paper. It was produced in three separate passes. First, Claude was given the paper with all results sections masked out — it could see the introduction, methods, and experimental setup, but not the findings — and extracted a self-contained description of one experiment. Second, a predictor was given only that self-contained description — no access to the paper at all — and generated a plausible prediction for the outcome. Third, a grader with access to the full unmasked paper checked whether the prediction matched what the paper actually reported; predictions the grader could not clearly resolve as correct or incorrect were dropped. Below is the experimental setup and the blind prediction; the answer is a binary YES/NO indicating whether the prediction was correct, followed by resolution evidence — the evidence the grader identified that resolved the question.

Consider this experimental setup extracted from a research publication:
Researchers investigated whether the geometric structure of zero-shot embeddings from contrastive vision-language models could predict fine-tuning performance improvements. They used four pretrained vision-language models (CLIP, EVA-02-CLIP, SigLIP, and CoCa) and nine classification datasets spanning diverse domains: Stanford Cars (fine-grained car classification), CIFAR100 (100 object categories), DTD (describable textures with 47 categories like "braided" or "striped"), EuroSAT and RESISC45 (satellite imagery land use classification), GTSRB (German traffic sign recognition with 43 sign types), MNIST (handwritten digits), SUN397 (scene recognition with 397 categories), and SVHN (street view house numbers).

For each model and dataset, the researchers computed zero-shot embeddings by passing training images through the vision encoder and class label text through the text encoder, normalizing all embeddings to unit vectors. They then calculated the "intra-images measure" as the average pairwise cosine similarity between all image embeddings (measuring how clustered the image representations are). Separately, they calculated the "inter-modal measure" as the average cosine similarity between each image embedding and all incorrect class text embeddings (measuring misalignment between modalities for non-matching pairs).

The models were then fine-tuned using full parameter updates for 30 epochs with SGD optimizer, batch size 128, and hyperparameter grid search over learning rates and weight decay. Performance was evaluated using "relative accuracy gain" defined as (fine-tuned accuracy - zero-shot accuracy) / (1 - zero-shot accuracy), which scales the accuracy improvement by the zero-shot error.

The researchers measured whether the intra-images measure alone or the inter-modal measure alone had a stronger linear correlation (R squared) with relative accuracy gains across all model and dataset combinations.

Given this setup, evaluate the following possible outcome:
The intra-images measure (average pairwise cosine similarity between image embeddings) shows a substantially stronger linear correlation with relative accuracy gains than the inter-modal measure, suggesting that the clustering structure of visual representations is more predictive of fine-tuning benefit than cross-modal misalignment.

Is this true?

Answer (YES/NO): NO